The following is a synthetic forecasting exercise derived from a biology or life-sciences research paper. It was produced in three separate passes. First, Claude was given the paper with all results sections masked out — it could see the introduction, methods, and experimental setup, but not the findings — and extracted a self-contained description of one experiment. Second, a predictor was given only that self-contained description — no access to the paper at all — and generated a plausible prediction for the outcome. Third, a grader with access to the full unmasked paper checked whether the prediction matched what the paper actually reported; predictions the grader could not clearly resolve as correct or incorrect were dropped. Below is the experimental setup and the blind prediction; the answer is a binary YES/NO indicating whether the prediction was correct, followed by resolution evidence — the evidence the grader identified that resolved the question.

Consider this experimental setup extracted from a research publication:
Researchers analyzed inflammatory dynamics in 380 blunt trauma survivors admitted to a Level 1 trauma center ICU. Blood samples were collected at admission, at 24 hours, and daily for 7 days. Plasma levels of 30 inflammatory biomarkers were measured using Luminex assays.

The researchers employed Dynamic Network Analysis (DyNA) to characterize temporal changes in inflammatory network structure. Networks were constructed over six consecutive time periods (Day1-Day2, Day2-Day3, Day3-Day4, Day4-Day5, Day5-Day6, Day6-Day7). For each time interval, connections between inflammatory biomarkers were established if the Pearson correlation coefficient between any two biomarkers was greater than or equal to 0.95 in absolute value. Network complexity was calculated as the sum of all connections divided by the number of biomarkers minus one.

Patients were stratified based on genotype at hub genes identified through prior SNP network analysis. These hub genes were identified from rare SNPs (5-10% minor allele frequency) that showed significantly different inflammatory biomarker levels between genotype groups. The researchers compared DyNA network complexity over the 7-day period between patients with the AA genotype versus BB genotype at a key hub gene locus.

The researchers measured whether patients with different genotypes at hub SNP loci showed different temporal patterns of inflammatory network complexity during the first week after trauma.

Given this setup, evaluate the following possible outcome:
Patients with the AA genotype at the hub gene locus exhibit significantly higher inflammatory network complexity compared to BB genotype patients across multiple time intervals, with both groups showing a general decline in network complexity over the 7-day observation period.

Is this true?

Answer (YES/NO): NO